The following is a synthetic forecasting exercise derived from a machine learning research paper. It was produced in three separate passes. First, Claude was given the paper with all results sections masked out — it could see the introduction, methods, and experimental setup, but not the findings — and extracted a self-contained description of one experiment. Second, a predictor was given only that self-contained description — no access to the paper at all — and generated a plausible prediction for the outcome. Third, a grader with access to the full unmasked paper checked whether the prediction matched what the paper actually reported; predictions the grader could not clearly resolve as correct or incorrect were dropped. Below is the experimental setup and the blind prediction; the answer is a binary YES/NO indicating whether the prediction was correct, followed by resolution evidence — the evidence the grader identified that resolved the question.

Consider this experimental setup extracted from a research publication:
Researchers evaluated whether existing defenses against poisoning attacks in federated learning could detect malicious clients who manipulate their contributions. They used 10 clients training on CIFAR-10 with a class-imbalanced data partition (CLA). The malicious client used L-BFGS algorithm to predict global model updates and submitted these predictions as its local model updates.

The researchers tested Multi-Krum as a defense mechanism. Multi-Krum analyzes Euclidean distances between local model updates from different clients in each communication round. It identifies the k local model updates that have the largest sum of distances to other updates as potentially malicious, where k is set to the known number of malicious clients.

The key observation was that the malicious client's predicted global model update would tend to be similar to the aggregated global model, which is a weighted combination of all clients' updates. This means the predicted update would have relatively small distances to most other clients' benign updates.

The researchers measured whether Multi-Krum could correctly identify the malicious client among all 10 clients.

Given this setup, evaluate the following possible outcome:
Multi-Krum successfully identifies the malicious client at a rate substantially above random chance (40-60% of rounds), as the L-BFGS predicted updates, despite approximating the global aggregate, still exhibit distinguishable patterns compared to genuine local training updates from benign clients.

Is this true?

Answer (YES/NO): NO